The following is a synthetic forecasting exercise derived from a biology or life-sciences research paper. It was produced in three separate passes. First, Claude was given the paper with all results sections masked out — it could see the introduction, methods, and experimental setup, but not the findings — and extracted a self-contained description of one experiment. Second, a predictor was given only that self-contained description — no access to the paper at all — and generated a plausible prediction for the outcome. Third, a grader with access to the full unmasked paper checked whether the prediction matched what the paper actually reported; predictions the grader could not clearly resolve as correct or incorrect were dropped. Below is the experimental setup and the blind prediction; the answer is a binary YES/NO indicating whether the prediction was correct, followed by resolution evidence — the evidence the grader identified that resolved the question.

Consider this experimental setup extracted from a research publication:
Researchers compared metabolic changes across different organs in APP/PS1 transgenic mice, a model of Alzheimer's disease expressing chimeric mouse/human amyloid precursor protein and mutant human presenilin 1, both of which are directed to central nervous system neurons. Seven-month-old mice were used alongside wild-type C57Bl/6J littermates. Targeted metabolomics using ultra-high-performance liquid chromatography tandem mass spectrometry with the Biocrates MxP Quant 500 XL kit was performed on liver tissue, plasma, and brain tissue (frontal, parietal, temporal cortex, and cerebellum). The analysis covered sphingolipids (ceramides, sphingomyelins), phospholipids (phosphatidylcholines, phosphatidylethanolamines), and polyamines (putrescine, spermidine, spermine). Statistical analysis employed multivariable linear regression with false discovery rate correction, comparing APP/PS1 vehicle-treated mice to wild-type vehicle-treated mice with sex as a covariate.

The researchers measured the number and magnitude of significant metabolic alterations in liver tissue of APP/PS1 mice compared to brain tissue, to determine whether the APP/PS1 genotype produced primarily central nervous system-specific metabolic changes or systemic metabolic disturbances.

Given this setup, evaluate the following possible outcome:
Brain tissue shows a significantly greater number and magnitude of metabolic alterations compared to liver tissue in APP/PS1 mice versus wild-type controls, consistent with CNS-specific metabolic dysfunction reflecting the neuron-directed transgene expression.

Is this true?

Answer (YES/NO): YES